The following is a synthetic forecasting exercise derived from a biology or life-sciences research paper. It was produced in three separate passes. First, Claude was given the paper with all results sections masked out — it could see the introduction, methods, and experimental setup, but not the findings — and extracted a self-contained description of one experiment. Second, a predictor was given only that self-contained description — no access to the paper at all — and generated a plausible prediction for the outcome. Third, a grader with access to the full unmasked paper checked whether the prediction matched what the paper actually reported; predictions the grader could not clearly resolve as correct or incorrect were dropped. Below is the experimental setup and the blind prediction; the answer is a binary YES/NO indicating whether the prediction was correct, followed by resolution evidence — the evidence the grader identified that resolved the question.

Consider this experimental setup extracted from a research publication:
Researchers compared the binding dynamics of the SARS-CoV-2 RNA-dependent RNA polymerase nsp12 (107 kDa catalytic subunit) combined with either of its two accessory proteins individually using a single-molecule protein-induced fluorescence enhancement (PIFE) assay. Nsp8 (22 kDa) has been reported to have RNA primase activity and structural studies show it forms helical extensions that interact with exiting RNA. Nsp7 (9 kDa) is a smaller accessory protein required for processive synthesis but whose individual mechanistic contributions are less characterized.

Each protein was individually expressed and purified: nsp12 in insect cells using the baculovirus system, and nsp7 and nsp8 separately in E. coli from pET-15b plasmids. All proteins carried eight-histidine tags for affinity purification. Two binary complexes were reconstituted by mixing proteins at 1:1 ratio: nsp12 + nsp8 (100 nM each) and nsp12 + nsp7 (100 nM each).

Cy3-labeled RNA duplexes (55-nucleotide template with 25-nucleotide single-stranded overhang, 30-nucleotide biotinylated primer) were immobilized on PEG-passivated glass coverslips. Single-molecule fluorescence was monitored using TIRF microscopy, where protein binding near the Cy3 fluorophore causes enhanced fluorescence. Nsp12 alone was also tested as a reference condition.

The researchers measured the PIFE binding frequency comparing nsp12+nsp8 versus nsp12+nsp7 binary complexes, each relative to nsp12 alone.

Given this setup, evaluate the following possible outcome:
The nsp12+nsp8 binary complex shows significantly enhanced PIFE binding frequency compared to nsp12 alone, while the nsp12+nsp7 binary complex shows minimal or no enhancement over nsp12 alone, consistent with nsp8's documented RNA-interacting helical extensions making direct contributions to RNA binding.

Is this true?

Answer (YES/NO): YES